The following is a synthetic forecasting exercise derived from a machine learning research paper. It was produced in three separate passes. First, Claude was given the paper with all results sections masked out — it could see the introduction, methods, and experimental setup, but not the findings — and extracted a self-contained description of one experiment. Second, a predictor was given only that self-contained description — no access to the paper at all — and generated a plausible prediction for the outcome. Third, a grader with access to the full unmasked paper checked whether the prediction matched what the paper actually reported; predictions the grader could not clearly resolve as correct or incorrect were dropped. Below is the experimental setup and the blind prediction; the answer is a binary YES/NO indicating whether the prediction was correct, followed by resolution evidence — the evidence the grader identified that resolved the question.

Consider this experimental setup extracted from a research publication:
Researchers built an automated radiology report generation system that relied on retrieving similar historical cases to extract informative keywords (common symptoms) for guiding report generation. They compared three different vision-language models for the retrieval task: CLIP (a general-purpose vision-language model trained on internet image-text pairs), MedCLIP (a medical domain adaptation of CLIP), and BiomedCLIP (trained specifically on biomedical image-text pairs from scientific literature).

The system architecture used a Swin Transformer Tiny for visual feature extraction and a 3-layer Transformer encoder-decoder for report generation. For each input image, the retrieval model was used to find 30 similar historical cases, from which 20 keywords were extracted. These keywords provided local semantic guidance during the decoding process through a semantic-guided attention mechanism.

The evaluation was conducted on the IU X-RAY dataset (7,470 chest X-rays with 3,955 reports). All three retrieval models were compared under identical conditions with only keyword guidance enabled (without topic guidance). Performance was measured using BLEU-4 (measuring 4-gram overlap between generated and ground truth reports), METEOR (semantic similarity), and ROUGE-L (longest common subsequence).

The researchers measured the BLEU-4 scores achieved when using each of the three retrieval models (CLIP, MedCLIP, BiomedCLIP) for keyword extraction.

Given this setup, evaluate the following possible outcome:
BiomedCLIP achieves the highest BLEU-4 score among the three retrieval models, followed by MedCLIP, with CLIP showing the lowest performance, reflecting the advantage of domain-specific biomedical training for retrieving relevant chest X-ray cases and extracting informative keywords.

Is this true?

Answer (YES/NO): YES